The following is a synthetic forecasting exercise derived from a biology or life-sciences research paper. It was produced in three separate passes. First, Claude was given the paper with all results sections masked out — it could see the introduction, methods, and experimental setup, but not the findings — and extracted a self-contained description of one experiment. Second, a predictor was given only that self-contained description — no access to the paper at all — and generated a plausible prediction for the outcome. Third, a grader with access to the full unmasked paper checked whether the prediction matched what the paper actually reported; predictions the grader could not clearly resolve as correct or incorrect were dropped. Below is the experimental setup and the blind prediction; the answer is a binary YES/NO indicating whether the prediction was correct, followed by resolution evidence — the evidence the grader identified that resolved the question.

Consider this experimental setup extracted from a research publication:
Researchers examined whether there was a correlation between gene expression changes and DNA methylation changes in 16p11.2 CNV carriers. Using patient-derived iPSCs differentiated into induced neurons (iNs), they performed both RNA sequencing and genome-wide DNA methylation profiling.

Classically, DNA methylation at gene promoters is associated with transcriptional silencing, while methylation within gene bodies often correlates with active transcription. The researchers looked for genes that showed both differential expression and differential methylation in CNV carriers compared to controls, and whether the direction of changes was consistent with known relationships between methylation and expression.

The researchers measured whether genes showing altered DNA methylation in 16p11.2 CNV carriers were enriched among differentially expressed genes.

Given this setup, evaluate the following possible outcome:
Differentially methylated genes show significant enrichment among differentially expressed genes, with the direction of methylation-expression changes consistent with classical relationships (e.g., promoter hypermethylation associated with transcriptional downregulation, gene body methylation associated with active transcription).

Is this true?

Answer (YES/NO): NO